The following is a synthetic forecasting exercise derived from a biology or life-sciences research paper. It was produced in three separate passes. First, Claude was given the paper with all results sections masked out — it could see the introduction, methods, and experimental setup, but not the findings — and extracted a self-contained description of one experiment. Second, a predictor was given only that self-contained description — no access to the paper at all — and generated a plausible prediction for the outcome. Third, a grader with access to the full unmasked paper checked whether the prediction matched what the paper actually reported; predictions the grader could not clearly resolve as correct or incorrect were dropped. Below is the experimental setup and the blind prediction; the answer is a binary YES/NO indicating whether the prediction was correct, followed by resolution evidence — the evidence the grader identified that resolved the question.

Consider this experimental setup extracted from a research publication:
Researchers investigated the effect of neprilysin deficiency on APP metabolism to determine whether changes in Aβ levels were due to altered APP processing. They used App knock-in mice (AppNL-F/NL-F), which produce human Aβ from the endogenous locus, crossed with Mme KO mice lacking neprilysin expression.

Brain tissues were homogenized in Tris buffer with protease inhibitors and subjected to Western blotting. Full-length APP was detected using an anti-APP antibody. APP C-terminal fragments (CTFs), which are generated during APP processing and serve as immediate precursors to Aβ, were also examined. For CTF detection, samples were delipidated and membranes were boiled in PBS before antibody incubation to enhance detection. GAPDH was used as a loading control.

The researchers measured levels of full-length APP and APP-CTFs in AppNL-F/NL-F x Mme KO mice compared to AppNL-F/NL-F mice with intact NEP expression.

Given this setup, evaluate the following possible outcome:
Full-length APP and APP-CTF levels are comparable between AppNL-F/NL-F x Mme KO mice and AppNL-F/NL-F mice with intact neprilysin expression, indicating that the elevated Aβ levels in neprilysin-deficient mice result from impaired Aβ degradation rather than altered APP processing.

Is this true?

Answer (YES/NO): YES